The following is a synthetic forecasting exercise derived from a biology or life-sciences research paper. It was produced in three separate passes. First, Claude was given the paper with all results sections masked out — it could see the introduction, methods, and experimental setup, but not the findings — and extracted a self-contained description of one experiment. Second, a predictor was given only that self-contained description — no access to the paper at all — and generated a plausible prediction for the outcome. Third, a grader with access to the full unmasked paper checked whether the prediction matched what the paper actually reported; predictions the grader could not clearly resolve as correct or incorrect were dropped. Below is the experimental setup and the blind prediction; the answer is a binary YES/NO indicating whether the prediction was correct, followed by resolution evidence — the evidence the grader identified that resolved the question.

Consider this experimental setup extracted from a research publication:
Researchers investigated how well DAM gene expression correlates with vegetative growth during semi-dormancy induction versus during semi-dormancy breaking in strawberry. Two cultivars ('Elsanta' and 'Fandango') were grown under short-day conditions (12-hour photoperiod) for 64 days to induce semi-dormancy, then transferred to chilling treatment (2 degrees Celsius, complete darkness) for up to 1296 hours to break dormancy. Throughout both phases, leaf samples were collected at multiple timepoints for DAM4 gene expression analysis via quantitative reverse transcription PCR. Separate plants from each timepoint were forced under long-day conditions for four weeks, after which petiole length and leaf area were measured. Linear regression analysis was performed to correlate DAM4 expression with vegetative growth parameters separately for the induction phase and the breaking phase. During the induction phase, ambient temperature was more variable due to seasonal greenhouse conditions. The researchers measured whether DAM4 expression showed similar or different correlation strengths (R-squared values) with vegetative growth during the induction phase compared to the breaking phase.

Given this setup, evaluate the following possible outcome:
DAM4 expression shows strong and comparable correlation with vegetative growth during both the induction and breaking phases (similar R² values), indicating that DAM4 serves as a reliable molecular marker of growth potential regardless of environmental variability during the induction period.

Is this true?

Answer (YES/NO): NO